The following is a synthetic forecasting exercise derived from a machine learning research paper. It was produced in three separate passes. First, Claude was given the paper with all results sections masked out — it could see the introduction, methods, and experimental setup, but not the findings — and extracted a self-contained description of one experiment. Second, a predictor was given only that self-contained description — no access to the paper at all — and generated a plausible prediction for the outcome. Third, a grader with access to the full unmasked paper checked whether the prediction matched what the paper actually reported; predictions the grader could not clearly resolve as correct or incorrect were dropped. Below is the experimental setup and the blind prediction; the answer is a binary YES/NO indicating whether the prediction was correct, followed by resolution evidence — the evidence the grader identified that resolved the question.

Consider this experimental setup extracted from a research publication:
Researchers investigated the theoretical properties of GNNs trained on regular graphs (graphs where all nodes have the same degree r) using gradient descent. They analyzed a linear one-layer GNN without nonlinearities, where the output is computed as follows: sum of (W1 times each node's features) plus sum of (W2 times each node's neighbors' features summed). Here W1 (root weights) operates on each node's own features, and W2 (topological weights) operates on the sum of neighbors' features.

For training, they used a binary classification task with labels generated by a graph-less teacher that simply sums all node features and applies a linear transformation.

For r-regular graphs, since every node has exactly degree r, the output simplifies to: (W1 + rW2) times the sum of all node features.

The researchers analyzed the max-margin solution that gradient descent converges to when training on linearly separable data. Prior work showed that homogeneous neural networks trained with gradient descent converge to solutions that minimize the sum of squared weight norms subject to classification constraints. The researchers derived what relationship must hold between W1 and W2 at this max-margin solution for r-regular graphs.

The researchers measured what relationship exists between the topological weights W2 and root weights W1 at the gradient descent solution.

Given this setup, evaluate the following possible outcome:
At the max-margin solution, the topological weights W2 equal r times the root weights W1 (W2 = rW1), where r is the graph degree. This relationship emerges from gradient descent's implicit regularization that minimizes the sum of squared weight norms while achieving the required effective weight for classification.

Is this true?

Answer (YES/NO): YES